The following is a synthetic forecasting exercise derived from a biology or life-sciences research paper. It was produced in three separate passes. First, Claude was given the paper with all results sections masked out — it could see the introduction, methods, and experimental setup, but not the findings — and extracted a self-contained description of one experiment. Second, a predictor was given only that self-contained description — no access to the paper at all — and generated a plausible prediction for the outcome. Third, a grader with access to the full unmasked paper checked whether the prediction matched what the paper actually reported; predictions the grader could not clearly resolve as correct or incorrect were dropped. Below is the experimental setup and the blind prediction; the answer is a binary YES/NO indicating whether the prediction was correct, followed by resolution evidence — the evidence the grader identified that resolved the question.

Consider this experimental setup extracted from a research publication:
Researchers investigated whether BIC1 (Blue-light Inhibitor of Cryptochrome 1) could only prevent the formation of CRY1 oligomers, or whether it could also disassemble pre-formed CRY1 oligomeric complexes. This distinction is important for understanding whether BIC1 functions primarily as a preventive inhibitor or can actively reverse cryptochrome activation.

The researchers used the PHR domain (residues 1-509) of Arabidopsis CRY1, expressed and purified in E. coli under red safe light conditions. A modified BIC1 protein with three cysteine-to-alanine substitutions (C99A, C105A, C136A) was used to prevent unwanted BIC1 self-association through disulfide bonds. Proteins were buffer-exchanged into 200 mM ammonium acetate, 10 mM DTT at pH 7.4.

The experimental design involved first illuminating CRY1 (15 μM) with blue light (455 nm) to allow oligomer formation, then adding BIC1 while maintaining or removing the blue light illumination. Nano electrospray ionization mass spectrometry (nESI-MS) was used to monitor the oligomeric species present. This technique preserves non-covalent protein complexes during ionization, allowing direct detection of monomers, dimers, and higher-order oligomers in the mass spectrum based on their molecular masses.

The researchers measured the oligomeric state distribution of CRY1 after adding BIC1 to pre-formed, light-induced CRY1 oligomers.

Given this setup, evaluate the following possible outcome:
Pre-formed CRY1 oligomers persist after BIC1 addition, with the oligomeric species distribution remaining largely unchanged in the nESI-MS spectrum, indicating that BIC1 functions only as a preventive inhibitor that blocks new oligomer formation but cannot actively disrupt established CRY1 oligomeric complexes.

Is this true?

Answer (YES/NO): NO